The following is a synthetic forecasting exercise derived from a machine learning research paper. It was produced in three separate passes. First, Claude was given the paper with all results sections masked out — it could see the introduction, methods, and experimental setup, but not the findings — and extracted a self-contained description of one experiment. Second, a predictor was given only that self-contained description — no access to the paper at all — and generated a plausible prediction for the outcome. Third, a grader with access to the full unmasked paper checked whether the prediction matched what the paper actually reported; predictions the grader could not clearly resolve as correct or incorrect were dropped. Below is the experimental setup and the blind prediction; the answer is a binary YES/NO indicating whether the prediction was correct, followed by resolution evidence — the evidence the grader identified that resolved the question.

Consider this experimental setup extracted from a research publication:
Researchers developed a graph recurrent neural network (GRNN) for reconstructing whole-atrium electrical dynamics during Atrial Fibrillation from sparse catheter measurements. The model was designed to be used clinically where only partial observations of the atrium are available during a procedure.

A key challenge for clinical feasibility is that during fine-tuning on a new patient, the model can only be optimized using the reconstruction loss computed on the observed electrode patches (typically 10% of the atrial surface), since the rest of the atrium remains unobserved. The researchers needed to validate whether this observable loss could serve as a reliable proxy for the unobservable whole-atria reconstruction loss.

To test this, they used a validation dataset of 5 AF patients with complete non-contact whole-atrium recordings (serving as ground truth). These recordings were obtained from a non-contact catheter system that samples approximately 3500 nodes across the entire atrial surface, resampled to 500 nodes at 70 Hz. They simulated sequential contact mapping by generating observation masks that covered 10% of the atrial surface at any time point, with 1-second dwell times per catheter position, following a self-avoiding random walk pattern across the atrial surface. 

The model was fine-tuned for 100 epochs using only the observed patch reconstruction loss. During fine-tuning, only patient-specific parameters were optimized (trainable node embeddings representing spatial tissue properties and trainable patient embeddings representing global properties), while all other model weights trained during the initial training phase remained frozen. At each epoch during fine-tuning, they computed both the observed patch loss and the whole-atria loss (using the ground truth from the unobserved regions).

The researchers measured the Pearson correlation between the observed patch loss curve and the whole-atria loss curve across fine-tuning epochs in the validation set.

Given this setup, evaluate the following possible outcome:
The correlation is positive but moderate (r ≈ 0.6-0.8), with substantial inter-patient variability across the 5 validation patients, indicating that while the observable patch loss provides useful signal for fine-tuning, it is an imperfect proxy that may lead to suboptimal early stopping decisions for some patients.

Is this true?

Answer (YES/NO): NO